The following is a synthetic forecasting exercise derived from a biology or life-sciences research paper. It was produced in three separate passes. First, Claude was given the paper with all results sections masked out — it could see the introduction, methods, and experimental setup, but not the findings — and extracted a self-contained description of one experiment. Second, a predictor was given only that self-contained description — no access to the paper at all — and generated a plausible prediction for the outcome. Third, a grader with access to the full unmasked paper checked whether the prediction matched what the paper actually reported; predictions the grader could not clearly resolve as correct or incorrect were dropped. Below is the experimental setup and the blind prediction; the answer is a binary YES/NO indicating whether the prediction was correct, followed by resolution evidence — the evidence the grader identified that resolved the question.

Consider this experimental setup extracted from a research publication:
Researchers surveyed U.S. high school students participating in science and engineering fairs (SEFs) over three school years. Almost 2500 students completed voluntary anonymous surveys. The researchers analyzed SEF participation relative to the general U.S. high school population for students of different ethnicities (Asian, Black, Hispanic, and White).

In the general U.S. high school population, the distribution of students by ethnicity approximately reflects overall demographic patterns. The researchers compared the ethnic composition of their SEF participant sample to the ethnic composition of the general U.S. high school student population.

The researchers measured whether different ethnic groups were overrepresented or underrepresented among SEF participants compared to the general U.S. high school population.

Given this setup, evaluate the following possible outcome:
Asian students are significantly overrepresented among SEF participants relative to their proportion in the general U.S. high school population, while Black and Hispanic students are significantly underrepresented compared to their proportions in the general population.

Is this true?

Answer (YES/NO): YES